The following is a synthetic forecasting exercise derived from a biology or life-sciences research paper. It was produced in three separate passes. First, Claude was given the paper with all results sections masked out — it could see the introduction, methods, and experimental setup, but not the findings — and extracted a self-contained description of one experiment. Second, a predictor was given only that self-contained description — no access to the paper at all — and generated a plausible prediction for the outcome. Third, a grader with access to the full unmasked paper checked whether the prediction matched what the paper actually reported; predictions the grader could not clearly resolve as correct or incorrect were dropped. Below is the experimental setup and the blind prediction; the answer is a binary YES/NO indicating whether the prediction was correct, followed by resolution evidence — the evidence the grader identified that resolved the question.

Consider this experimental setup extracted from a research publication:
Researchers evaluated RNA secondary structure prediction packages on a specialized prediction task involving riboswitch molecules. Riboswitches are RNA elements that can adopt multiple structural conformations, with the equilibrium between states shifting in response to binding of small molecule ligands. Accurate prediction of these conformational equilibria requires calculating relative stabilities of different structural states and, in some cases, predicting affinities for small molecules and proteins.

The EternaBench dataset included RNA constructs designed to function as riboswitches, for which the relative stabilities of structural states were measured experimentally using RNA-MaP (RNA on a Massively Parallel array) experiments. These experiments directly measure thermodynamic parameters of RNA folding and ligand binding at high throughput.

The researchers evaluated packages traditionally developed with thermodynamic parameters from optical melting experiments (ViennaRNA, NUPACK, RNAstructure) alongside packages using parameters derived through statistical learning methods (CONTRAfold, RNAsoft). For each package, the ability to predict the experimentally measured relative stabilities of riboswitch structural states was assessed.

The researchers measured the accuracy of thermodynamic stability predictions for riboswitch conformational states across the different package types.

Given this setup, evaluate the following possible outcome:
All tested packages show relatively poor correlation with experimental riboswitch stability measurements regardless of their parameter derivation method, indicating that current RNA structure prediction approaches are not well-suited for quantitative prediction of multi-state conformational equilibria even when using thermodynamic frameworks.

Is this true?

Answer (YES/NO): NO